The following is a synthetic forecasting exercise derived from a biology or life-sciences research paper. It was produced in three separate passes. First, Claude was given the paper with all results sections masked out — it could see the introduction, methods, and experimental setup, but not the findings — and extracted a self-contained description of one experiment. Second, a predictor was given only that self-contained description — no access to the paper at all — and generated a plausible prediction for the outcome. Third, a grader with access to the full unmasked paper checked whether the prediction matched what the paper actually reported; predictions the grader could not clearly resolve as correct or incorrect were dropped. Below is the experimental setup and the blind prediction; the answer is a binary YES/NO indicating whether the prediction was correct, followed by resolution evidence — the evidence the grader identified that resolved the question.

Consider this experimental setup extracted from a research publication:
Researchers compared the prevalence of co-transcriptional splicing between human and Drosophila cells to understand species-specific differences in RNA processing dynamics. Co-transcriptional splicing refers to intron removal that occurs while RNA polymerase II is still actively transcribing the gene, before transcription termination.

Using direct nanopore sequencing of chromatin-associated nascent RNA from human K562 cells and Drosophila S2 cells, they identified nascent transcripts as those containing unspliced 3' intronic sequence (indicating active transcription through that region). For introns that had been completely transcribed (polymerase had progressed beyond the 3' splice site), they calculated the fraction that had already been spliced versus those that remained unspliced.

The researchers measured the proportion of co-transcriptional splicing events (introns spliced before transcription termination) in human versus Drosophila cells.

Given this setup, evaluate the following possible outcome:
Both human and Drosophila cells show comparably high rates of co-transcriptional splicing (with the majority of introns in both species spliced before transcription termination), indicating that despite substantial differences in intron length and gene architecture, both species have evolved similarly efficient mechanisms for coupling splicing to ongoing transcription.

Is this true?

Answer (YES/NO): NO